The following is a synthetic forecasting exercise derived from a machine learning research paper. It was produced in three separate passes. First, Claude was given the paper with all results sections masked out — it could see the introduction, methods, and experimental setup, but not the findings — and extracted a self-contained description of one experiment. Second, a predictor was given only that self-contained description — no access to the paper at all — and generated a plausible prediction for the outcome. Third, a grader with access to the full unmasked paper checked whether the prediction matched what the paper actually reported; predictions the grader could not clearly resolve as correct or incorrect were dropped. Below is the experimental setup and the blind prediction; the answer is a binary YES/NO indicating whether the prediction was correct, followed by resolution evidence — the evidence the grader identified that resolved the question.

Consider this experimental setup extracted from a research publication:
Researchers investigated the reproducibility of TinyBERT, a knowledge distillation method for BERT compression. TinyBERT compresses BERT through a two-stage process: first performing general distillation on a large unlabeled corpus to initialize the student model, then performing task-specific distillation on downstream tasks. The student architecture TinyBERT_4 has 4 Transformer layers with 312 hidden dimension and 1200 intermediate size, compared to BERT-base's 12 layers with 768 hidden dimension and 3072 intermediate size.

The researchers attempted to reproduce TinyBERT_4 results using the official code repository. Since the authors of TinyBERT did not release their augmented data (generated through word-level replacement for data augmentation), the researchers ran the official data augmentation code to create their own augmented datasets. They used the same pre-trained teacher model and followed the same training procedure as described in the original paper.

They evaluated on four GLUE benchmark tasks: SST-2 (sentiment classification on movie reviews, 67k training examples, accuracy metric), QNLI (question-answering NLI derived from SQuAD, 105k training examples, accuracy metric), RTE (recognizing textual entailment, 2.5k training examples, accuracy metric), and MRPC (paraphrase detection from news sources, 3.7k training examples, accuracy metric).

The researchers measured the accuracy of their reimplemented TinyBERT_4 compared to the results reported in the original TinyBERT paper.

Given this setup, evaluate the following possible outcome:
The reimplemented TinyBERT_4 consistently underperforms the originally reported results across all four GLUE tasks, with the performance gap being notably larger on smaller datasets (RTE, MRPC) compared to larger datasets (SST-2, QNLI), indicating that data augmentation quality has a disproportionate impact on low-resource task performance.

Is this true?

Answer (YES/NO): YES